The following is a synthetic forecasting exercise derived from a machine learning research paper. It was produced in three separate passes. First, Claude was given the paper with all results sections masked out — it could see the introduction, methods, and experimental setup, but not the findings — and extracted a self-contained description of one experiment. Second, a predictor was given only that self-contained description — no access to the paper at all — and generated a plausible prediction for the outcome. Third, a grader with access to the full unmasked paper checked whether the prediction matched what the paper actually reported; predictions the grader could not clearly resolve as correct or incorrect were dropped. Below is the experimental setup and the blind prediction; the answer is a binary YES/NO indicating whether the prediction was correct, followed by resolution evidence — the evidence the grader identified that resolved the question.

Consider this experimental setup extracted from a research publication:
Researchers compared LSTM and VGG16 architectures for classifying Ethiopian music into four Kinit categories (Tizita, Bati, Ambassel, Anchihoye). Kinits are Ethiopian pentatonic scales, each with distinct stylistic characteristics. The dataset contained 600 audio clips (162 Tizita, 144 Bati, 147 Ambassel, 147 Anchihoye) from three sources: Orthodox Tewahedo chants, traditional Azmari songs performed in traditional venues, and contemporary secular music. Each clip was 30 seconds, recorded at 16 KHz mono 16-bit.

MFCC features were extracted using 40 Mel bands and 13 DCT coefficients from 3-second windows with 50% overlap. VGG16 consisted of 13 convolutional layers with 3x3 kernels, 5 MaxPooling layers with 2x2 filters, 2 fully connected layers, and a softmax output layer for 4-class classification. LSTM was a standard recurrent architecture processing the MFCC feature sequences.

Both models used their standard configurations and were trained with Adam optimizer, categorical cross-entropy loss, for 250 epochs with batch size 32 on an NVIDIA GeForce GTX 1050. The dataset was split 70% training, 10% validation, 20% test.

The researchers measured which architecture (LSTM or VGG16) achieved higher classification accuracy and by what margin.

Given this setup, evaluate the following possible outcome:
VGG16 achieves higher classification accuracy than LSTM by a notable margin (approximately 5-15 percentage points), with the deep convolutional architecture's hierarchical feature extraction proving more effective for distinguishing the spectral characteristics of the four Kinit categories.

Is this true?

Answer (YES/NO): YES